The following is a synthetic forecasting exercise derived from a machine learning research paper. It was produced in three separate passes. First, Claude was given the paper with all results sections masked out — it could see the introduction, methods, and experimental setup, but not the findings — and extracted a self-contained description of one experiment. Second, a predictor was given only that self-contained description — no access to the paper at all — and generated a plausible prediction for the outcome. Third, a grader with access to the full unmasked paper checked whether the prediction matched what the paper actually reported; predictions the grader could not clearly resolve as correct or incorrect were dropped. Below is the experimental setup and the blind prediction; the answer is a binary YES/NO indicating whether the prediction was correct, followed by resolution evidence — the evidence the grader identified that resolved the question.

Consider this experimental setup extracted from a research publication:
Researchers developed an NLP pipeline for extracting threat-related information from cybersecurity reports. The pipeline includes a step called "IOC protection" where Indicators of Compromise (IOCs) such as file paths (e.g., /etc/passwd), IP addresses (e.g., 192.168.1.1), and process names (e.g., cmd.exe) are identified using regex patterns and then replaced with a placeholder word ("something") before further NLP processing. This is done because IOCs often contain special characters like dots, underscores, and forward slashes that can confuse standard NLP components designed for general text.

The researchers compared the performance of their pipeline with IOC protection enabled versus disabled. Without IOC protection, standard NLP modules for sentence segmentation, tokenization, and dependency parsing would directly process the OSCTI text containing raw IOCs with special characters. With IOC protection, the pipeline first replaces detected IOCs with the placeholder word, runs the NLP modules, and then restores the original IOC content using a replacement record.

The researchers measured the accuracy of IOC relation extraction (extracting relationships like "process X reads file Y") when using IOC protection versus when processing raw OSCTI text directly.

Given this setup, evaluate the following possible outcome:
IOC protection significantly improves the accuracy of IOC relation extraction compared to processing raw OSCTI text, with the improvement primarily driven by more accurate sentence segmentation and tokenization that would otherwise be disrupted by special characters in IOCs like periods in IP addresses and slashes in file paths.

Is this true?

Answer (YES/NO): YES